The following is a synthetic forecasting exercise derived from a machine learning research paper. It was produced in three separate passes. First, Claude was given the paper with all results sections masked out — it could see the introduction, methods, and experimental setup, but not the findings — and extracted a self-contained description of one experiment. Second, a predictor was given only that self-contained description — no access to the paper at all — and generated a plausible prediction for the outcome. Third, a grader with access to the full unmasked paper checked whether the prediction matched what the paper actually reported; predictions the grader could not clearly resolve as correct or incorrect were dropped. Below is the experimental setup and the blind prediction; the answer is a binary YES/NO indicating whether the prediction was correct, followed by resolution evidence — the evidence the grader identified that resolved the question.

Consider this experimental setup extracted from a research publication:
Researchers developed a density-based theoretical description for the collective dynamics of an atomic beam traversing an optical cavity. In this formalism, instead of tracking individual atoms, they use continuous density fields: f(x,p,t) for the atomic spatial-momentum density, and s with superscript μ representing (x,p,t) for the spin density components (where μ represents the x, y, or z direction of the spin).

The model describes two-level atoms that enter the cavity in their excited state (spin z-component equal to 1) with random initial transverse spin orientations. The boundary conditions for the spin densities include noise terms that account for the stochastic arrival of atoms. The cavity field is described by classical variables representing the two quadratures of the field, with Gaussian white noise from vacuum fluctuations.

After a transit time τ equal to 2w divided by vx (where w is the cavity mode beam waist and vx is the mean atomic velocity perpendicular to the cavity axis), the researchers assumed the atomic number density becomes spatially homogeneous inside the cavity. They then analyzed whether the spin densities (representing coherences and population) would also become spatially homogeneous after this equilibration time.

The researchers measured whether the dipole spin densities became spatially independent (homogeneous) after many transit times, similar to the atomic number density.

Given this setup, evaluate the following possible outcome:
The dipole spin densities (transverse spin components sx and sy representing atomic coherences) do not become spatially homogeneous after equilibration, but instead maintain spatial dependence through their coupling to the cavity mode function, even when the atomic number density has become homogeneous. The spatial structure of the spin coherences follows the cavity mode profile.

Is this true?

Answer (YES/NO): YES